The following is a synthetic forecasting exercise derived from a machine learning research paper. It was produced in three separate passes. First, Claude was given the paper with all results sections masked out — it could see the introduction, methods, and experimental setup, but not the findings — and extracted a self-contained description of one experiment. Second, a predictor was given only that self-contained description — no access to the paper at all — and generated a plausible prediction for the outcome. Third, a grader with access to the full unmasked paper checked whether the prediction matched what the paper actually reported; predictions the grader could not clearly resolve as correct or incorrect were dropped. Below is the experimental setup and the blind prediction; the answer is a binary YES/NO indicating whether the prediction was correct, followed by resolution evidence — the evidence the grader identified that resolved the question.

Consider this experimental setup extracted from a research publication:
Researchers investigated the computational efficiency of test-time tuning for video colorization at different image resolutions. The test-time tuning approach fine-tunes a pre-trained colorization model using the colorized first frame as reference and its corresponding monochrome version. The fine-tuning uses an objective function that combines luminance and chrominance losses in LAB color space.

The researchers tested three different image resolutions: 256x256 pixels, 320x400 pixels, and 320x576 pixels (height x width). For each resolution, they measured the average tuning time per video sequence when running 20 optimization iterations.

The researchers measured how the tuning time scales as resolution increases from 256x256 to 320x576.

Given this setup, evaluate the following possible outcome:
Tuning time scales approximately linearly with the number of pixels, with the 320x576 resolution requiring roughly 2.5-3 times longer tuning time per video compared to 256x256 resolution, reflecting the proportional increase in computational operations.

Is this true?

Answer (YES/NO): YES